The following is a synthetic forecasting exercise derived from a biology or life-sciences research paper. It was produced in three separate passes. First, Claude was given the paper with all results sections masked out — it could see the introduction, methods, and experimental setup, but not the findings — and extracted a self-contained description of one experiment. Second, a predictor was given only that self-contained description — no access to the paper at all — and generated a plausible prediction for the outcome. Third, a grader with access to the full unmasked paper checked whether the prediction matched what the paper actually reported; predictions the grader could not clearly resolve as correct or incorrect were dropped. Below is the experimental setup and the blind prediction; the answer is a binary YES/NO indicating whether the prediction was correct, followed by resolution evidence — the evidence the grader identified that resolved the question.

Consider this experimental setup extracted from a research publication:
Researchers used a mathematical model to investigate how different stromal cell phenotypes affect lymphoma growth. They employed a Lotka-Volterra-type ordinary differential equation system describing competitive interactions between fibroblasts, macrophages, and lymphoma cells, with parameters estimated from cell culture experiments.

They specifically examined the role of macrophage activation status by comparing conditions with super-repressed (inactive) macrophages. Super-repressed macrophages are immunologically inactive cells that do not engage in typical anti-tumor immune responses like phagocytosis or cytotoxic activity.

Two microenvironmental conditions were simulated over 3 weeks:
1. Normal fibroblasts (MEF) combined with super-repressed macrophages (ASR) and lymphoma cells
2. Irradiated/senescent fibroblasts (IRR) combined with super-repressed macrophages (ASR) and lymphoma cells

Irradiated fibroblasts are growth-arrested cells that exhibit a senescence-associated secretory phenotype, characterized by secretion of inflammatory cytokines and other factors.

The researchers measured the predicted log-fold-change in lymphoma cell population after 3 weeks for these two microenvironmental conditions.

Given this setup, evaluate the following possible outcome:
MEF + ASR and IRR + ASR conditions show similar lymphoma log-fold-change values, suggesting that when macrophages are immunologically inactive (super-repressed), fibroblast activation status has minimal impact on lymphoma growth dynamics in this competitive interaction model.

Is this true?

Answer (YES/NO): NO